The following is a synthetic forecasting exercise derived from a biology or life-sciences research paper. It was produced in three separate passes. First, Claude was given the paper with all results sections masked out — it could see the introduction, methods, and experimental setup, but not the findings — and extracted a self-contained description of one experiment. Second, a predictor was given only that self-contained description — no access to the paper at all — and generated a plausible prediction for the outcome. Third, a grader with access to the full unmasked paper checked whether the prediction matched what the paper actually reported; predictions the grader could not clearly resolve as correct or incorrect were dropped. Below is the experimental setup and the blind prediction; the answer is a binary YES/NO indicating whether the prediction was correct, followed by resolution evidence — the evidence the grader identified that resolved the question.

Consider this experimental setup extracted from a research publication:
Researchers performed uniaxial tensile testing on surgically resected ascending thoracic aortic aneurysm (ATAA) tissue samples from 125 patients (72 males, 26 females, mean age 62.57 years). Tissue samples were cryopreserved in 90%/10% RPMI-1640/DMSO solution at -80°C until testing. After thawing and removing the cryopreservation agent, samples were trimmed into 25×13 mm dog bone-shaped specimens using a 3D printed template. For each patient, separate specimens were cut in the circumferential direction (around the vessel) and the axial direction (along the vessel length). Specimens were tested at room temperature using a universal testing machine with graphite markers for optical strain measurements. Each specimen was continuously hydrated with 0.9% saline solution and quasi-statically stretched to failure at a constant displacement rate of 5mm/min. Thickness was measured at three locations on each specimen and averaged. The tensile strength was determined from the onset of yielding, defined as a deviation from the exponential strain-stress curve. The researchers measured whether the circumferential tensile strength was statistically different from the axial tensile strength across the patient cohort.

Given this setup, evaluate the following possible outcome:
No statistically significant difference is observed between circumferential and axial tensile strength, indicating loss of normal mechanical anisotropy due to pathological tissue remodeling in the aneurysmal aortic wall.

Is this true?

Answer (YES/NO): NO